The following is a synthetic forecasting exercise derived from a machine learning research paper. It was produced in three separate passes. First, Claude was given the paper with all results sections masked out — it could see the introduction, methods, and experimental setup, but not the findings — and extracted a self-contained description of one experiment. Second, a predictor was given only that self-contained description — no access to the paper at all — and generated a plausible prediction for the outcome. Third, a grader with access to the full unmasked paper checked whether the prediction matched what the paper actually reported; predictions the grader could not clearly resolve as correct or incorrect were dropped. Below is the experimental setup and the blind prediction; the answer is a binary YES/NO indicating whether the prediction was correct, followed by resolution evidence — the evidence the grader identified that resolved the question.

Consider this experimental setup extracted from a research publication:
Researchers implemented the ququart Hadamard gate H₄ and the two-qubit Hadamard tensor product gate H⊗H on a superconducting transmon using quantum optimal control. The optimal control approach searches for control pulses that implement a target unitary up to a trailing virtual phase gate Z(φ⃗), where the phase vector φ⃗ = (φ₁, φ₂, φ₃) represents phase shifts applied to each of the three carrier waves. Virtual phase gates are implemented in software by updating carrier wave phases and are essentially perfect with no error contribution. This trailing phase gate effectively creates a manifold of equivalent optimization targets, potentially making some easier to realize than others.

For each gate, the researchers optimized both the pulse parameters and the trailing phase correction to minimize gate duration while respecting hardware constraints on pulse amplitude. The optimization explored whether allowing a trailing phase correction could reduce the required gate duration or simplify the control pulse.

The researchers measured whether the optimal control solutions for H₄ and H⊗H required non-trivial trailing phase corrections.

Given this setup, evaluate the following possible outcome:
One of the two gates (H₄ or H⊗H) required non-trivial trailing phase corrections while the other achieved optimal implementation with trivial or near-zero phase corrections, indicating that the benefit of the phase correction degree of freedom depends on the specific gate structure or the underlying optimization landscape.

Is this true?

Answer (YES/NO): YES